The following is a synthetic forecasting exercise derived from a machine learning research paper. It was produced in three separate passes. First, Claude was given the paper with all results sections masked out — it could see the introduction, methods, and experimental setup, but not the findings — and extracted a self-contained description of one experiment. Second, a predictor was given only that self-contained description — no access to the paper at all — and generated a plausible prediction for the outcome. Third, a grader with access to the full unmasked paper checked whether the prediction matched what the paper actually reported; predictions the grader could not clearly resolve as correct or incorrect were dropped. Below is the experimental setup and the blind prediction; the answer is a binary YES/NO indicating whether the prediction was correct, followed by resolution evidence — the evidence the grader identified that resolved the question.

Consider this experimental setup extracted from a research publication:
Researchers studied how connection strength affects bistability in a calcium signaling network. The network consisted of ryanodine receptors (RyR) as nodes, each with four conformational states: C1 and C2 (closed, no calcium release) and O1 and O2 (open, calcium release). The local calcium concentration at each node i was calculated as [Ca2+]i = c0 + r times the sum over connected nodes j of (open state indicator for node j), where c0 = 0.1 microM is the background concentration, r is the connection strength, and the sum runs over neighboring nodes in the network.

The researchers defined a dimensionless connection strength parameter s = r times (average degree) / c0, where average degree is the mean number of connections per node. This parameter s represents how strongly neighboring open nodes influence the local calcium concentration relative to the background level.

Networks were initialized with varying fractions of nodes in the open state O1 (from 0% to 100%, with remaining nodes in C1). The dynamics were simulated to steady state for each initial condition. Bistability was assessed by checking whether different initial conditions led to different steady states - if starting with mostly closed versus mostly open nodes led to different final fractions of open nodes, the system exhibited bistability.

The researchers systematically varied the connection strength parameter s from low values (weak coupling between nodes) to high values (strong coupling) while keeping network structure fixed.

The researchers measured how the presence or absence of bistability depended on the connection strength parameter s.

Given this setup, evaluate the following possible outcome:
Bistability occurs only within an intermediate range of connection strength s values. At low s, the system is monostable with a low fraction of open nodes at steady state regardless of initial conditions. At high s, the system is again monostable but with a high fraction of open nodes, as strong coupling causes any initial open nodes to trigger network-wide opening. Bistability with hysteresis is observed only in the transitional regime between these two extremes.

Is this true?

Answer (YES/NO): YES